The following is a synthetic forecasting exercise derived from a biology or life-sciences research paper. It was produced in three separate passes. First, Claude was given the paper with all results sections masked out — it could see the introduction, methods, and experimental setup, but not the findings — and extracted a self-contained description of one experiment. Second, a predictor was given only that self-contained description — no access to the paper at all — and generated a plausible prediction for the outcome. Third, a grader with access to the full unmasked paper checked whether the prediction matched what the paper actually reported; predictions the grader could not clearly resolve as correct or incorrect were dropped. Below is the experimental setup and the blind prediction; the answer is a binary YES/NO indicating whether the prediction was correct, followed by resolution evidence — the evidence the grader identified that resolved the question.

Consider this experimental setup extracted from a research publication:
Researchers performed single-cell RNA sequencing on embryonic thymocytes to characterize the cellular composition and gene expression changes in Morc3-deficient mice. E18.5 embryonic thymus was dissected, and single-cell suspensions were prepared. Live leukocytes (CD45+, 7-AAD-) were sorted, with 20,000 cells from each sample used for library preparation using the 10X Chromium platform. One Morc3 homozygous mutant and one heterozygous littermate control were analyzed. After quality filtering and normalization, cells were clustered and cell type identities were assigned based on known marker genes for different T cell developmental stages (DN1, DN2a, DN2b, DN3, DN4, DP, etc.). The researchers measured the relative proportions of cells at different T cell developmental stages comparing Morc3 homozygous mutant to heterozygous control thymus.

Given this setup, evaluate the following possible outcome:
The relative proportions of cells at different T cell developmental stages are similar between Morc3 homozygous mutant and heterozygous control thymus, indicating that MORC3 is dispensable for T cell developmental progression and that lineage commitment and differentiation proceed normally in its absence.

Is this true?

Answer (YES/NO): NO